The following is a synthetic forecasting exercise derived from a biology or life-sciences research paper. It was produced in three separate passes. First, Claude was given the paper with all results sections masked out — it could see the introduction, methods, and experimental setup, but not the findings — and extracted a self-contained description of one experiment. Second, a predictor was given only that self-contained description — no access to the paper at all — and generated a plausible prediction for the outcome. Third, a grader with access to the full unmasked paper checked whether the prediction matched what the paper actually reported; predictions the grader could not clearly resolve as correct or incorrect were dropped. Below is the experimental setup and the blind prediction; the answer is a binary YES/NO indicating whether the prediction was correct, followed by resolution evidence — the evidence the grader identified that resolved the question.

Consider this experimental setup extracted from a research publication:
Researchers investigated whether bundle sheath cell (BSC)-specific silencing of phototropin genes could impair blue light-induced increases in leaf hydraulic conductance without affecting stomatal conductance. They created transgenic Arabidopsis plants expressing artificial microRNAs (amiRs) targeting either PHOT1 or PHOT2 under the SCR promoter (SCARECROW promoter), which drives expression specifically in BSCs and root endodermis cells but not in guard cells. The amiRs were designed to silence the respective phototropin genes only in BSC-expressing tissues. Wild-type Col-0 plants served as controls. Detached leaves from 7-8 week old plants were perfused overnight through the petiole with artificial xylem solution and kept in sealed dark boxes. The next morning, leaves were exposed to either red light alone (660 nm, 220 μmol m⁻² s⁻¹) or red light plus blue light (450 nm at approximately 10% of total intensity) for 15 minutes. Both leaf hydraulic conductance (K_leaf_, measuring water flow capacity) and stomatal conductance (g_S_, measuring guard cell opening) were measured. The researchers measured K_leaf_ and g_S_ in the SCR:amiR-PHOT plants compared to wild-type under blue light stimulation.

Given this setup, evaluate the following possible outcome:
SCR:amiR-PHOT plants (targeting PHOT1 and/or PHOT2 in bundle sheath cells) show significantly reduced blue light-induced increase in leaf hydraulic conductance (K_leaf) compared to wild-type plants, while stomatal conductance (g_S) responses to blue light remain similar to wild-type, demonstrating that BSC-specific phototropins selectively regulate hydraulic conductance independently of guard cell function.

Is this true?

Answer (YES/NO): YES